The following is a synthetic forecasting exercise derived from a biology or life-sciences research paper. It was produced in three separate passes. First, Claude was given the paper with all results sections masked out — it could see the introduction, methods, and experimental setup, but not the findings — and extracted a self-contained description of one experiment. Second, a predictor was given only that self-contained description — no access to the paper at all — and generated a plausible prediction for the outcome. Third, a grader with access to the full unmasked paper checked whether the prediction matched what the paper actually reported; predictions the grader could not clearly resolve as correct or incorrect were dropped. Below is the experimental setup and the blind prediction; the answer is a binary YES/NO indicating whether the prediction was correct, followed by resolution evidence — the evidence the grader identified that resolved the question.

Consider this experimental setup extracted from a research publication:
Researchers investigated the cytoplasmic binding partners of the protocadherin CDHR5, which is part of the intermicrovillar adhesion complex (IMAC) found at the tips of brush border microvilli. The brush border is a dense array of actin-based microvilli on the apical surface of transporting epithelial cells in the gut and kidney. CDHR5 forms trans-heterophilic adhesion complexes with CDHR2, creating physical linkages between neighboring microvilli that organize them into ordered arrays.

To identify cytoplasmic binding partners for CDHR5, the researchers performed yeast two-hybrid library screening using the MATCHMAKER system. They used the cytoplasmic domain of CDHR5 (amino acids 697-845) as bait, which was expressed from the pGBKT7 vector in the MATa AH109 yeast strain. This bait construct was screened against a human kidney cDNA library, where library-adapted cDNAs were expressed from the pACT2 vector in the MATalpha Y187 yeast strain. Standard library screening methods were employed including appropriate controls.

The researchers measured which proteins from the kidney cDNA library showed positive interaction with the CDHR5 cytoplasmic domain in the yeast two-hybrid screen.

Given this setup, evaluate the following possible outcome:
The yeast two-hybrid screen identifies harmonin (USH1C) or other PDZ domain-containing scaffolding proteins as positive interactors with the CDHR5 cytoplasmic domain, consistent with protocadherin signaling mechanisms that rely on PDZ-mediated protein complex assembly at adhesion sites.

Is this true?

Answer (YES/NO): YES